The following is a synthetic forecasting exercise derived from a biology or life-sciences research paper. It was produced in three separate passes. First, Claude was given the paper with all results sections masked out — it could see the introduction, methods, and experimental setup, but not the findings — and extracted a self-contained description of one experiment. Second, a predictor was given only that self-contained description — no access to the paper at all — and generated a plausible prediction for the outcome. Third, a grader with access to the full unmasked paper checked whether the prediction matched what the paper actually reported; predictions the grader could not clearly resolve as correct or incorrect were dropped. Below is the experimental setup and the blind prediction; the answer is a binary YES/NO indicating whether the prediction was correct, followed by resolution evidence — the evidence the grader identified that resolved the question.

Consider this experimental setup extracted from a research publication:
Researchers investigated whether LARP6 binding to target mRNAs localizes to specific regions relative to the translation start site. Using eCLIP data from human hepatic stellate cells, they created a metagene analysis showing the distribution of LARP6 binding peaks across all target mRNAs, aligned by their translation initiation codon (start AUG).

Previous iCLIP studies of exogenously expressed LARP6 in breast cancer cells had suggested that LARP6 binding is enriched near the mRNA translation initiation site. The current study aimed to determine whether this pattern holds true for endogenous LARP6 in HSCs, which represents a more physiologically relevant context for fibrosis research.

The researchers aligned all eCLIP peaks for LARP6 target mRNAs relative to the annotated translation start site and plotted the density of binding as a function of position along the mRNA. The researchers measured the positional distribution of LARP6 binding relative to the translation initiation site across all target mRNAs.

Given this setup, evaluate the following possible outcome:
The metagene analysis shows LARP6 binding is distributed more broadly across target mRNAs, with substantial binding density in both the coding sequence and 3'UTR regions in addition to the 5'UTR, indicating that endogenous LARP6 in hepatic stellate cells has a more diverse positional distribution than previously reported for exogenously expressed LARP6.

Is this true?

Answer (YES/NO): NO